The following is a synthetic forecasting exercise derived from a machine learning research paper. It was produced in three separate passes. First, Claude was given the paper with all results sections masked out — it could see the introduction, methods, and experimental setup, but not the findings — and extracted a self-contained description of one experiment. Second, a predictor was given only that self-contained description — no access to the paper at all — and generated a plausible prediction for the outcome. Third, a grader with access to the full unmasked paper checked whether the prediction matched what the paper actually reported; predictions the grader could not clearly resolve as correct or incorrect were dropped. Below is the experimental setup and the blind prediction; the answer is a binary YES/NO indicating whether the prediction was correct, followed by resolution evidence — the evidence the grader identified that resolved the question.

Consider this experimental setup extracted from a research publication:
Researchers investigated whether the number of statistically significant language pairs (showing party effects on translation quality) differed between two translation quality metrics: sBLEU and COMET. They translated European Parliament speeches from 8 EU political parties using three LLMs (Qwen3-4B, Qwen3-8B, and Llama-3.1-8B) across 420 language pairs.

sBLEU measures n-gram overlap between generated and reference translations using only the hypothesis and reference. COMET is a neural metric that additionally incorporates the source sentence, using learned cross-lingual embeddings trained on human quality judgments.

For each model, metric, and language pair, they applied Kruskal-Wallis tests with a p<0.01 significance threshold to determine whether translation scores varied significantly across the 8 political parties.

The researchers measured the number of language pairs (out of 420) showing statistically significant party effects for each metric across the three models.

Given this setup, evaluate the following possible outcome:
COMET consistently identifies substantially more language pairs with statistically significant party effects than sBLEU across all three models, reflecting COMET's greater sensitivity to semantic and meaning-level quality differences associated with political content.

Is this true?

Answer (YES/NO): YES